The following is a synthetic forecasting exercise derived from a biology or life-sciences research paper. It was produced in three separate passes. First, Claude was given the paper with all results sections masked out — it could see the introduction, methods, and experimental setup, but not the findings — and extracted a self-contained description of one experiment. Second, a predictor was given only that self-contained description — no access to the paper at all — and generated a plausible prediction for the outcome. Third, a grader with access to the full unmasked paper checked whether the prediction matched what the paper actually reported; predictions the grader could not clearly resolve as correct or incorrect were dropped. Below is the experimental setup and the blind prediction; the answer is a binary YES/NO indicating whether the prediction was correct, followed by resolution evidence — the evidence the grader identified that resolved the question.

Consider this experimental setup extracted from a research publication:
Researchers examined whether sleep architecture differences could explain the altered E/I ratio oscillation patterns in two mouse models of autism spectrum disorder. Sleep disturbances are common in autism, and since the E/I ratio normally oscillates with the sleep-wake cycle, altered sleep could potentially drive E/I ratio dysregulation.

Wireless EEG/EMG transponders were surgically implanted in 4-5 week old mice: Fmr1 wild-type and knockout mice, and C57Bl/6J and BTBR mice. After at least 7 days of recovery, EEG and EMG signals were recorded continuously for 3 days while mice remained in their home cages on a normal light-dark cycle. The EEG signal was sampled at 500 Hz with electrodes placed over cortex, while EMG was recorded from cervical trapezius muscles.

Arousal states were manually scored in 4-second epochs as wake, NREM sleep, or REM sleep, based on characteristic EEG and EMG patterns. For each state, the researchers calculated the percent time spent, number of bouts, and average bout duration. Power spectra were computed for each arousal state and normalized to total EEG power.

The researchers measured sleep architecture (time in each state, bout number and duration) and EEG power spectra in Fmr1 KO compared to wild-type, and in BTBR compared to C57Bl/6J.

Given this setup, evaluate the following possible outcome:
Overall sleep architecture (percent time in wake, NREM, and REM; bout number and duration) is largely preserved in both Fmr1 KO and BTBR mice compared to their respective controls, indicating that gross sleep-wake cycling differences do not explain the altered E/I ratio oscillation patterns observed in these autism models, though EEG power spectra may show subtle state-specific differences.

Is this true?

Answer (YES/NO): YES